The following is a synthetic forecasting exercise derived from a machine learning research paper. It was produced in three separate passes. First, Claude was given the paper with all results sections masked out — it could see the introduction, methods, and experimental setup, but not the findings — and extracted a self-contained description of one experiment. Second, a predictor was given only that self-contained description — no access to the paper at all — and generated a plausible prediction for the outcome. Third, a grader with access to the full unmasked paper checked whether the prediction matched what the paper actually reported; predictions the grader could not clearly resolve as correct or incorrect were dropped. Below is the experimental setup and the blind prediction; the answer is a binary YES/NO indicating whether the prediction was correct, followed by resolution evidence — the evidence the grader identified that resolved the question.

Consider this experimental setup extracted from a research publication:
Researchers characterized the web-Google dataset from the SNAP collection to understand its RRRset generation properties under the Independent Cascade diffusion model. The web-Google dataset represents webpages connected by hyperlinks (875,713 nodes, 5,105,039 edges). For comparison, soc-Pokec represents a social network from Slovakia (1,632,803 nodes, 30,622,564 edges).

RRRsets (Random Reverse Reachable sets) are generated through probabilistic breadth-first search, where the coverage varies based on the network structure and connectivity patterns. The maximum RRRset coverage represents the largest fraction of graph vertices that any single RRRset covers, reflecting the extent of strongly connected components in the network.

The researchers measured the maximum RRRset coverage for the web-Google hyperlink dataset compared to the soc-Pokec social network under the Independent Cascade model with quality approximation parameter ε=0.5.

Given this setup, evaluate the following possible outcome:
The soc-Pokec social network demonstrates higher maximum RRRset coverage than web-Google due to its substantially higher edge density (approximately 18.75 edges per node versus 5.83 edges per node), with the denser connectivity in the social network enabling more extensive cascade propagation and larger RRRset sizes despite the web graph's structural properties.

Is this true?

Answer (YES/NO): YES